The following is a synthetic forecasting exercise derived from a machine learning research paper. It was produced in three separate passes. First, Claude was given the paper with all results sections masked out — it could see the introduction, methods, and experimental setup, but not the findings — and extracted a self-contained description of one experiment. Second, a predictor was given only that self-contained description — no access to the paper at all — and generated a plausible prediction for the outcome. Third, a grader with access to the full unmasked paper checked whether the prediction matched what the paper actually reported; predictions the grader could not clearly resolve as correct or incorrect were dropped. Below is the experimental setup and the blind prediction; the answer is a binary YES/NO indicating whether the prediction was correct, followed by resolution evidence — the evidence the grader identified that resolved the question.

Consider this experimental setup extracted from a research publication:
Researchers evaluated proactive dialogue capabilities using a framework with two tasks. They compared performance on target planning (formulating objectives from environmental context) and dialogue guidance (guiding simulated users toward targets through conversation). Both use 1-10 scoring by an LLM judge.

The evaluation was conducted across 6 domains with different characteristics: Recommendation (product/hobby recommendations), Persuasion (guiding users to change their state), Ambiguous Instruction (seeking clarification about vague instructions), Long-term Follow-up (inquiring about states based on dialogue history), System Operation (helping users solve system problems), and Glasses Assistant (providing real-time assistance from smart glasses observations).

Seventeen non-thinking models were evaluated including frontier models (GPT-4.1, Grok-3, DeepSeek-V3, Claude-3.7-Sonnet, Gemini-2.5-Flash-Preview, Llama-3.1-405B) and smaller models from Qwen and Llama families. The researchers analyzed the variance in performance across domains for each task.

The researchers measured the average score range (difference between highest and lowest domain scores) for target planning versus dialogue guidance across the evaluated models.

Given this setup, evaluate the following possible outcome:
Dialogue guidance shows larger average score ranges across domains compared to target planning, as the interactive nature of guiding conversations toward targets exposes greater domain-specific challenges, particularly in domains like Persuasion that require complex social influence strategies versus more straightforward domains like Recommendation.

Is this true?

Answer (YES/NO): NO